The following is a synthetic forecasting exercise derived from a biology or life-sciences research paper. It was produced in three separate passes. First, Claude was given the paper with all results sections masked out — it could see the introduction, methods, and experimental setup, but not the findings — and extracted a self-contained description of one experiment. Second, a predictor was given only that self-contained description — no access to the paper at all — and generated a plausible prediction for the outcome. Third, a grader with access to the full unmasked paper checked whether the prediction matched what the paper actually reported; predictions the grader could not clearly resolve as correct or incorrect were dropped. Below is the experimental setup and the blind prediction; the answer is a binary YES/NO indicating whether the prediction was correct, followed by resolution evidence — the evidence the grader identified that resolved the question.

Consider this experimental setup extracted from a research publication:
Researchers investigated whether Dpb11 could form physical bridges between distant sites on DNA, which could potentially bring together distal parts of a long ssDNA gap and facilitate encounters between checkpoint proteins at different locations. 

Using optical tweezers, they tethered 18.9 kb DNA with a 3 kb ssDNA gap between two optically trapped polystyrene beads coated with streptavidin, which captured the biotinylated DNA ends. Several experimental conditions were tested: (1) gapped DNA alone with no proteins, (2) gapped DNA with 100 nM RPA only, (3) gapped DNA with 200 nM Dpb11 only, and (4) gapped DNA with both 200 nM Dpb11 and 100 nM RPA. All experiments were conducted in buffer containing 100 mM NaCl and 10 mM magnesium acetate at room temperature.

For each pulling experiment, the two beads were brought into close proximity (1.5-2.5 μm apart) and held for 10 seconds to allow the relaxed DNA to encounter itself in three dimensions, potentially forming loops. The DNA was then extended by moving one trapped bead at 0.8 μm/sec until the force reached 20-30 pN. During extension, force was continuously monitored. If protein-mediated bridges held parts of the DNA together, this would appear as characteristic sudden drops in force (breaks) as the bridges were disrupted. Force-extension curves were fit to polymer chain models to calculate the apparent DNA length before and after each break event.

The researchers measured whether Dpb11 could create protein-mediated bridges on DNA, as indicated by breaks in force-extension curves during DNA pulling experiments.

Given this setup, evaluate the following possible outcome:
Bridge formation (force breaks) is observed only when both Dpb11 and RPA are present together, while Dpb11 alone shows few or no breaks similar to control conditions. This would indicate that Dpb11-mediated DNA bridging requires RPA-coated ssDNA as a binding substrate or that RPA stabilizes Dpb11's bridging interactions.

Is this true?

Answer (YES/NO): NO